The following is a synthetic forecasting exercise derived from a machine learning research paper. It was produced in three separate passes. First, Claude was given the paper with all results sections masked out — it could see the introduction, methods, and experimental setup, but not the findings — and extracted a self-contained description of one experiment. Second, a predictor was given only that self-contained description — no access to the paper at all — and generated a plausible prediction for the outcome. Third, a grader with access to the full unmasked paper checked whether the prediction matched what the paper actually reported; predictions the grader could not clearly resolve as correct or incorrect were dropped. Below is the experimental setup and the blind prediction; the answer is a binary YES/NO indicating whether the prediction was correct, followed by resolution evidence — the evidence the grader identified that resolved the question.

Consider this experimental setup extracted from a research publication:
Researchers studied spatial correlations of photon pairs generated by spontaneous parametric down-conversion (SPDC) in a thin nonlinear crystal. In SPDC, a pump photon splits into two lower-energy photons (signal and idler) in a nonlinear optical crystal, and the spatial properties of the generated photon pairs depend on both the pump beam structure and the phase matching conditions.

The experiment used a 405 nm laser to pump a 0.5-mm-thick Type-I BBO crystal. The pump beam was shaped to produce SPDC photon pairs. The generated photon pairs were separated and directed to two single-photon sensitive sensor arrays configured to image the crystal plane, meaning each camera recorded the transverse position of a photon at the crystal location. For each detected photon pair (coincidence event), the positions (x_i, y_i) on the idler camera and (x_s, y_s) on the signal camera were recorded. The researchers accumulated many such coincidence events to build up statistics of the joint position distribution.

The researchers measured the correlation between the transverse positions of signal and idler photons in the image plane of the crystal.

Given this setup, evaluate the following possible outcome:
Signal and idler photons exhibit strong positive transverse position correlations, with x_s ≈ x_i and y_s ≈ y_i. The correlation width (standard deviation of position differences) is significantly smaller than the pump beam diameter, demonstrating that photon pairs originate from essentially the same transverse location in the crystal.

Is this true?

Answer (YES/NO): YES